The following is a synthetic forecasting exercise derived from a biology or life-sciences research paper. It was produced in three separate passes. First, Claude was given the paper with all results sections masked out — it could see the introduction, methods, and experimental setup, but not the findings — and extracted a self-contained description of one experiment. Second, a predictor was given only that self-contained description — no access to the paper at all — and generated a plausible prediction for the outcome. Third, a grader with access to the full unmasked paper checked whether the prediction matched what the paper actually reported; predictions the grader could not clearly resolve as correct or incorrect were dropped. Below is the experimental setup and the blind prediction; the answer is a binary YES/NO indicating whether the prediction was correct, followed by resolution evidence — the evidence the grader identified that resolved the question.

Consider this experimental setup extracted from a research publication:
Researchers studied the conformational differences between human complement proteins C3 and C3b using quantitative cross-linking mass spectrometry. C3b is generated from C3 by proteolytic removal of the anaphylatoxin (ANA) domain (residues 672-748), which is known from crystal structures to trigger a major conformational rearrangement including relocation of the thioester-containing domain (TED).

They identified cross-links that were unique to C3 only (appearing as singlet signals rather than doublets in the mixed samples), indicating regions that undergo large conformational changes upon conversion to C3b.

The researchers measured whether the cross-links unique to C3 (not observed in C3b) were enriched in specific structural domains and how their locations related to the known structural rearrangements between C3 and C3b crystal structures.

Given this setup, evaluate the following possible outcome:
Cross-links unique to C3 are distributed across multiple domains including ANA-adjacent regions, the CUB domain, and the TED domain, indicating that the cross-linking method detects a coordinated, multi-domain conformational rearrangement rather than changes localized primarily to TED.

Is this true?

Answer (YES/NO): NO